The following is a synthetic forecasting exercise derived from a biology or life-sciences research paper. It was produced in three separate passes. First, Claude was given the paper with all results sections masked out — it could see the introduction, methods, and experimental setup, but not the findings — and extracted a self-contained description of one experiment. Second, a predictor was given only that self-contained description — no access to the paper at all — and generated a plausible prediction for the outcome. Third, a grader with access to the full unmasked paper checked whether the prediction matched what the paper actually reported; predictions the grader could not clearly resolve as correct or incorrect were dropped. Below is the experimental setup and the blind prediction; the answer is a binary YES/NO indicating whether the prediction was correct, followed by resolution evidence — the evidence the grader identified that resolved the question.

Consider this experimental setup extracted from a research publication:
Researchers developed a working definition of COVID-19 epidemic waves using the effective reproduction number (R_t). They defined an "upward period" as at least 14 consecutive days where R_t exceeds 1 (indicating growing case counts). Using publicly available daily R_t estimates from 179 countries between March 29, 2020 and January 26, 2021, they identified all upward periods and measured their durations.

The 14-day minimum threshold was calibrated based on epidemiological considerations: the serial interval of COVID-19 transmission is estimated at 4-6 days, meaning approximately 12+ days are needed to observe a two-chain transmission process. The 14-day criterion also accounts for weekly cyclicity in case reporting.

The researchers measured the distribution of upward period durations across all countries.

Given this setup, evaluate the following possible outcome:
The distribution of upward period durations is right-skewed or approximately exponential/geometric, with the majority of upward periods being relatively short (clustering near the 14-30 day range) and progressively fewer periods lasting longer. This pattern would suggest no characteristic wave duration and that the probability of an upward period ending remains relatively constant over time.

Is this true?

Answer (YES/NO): YES